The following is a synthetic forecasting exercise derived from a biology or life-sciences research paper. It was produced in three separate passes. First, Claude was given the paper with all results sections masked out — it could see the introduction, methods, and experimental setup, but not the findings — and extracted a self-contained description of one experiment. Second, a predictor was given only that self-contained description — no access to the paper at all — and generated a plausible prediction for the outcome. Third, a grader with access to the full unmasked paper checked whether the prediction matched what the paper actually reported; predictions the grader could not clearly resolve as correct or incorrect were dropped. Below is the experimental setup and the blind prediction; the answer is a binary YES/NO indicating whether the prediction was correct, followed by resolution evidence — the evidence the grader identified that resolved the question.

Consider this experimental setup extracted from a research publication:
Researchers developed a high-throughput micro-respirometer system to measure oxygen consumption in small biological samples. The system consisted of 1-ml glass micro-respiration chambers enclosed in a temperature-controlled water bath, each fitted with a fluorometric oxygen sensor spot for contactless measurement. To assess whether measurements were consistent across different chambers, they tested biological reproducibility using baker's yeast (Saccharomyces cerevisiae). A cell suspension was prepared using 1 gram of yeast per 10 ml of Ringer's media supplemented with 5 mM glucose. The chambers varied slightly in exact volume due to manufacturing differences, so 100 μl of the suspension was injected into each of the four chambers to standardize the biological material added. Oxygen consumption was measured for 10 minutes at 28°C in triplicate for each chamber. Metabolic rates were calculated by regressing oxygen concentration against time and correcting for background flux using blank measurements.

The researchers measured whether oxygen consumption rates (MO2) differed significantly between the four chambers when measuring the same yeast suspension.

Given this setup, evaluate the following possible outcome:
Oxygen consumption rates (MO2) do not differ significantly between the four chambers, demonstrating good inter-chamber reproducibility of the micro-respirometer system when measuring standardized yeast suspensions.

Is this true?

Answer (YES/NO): YES